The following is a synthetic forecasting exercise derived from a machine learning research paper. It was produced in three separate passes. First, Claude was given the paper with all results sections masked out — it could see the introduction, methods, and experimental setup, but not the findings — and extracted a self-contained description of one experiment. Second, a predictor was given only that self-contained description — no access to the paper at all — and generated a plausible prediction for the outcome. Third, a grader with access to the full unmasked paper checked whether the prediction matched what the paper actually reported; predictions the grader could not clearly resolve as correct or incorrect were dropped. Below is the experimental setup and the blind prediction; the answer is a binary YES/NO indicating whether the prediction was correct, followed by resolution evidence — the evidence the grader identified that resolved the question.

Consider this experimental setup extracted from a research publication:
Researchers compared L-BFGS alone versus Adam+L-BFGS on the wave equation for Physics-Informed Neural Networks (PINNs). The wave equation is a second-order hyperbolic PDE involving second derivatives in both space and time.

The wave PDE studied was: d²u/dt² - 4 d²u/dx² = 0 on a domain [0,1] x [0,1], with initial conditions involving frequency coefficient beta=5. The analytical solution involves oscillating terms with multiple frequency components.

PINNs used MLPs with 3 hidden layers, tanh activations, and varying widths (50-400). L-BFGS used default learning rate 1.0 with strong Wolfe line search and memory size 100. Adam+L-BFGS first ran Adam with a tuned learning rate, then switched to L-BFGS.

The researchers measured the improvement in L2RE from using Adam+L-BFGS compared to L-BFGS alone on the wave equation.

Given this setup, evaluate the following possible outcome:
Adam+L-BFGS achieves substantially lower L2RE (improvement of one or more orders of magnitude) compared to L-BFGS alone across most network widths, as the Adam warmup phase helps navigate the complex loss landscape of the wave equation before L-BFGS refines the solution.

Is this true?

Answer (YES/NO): NO